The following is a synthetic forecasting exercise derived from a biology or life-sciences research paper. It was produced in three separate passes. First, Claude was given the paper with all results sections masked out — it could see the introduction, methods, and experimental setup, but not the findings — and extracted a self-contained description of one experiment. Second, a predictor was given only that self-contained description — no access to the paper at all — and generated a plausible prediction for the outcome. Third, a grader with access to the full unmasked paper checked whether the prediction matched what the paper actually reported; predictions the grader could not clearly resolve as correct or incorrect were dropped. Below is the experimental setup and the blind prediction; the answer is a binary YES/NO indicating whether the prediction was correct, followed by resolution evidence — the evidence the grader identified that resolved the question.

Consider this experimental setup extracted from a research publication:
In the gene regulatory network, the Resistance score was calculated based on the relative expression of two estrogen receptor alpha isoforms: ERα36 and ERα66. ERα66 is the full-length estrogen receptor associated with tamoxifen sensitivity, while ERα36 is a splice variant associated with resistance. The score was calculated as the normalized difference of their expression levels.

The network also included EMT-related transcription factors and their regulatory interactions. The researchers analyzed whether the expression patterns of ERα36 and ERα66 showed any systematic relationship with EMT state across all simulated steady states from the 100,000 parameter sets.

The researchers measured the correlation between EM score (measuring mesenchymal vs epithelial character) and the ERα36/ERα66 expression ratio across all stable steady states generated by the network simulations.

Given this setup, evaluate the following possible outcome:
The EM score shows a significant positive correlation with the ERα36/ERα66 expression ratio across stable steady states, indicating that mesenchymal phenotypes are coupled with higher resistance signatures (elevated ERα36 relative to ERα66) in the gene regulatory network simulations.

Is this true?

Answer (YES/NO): YES